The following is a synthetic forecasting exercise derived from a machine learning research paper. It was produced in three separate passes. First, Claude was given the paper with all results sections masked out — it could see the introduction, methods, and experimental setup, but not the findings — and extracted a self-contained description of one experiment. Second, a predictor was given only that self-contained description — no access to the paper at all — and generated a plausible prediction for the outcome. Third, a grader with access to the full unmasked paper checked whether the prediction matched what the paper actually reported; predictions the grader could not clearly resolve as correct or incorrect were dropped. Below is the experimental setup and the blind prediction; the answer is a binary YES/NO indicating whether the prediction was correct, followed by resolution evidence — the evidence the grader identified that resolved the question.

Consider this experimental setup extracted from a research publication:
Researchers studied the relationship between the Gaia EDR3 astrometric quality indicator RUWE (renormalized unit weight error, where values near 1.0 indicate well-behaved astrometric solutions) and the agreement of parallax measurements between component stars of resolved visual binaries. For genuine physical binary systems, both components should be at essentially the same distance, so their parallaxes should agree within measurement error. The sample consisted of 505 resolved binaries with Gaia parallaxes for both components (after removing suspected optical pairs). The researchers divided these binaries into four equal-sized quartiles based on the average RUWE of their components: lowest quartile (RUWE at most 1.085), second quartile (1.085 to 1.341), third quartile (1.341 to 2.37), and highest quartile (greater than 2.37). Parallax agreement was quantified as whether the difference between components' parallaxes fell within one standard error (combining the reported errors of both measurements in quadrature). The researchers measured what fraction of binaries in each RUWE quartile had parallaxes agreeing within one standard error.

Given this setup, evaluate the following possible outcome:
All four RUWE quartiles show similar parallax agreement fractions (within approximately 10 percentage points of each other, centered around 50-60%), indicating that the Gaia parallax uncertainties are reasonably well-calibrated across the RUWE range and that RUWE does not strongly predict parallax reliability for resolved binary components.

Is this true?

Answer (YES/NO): NO